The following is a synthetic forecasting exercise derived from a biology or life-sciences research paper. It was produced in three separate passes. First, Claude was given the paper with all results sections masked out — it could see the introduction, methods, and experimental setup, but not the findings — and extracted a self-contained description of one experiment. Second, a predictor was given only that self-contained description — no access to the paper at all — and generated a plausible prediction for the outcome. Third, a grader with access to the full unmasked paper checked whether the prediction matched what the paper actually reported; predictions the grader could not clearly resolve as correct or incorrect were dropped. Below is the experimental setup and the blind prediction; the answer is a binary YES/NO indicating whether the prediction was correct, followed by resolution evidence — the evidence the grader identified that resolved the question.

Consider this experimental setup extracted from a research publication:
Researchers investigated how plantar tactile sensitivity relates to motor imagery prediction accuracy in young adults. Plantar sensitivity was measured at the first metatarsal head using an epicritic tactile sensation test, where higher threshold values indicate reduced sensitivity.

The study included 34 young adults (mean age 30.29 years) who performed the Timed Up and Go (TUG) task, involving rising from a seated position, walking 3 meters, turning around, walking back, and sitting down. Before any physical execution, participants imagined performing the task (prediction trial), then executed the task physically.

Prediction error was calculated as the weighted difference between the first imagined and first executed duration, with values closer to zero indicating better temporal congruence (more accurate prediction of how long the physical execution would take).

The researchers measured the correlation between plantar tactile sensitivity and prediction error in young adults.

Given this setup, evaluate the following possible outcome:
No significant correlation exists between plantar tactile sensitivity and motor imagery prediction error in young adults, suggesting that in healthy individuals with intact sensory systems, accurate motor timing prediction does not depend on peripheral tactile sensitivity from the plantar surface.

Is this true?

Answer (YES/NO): NO